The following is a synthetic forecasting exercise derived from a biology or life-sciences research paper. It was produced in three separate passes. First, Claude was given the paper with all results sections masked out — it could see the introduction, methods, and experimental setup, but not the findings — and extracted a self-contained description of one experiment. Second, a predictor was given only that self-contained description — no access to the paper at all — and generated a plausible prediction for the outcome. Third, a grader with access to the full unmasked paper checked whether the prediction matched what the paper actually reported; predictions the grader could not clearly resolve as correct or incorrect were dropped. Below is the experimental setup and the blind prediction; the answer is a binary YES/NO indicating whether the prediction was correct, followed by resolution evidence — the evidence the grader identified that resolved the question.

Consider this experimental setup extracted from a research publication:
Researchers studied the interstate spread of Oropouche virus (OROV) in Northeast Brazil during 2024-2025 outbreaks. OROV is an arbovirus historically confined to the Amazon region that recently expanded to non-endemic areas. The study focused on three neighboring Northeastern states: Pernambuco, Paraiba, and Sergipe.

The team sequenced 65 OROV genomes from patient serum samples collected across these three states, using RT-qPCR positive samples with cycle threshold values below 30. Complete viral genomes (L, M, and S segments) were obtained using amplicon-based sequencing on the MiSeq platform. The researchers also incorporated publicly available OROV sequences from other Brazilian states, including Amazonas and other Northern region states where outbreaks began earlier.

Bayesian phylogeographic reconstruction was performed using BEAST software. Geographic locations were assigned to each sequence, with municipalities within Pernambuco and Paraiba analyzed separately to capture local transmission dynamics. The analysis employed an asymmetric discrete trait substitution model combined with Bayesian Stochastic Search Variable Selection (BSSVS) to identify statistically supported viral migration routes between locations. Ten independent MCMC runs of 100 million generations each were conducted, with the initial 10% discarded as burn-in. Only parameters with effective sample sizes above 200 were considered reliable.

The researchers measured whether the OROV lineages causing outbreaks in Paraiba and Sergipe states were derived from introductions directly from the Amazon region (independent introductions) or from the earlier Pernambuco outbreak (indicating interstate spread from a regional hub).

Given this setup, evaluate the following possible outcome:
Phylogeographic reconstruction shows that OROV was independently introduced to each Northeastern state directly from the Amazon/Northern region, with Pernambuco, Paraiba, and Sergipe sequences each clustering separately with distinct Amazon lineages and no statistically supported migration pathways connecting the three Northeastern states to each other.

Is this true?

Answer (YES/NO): NO